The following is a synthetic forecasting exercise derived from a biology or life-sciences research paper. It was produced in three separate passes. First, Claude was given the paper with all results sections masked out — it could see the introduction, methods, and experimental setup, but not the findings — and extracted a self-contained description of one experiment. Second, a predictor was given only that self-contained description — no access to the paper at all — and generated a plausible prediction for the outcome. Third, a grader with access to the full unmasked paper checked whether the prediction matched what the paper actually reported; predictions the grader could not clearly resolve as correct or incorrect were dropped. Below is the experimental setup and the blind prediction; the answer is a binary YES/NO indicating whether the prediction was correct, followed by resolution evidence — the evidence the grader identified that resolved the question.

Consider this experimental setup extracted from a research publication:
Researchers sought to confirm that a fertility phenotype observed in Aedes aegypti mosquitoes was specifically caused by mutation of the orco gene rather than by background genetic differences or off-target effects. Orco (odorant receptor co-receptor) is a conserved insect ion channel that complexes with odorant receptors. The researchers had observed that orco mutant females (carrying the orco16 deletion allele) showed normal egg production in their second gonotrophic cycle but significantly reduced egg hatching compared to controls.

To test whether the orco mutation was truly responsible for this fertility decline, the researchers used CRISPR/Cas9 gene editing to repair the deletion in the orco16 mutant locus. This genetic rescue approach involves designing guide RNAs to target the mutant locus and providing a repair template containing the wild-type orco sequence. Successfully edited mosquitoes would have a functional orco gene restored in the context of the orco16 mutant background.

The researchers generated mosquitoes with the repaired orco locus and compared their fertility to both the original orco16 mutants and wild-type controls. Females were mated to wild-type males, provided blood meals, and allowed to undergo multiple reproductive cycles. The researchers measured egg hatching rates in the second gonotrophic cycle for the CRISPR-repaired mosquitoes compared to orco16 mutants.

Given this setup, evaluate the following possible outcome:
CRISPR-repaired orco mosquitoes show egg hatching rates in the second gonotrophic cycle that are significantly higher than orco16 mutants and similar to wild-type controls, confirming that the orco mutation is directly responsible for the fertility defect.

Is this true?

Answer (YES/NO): YES